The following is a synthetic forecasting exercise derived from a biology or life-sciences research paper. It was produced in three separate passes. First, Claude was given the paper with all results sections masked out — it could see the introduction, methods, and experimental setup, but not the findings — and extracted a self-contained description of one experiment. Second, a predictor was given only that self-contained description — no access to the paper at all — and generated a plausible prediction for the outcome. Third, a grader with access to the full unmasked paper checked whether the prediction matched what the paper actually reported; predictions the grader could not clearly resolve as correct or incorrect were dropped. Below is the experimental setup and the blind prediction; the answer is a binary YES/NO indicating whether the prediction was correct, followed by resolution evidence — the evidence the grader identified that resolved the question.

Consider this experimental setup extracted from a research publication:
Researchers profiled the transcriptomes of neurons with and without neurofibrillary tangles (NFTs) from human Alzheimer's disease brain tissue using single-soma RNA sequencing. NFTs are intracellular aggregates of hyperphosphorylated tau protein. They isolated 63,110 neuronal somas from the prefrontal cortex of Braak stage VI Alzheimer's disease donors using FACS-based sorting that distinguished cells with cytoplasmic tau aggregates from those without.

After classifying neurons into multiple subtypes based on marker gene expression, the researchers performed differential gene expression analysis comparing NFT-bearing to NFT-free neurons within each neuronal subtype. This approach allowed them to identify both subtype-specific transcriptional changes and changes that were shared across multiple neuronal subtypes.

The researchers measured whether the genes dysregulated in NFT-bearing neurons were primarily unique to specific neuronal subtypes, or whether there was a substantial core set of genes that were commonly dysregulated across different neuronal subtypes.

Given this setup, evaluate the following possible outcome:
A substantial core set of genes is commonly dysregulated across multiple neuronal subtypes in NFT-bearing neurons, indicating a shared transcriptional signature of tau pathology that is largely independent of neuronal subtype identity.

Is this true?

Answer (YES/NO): NO